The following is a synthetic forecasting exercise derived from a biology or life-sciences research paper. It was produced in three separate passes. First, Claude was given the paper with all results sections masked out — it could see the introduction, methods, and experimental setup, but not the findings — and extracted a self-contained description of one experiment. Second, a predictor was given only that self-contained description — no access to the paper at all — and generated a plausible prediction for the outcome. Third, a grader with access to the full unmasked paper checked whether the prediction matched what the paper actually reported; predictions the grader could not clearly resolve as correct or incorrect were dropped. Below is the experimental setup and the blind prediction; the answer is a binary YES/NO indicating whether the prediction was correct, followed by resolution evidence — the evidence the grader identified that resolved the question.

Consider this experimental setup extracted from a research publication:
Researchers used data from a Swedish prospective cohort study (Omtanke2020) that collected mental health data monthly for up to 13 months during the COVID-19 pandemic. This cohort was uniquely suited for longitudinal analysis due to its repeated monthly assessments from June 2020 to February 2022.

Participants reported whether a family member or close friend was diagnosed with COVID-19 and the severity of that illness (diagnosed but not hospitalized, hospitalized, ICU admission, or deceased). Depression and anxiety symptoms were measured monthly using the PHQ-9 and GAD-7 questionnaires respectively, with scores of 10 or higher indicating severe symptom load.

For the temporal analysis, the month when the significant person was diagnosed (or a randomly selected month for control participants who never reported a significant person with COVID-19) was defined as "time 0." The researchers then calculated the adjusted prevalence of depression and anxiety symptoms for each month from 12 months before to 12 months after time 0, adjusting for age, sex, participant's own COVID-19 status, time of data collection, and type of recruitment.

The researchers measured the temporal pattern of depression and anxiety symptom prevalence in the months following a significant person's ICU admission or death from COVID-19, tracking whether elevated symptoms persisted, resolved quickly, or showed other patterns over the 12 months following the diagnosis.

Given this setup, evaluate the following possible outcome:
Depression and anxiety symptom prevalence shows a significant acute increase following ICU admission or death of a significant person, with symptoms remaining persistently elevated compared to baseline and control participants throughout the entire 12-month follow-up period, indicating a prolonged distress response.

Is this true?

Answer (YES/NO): YES